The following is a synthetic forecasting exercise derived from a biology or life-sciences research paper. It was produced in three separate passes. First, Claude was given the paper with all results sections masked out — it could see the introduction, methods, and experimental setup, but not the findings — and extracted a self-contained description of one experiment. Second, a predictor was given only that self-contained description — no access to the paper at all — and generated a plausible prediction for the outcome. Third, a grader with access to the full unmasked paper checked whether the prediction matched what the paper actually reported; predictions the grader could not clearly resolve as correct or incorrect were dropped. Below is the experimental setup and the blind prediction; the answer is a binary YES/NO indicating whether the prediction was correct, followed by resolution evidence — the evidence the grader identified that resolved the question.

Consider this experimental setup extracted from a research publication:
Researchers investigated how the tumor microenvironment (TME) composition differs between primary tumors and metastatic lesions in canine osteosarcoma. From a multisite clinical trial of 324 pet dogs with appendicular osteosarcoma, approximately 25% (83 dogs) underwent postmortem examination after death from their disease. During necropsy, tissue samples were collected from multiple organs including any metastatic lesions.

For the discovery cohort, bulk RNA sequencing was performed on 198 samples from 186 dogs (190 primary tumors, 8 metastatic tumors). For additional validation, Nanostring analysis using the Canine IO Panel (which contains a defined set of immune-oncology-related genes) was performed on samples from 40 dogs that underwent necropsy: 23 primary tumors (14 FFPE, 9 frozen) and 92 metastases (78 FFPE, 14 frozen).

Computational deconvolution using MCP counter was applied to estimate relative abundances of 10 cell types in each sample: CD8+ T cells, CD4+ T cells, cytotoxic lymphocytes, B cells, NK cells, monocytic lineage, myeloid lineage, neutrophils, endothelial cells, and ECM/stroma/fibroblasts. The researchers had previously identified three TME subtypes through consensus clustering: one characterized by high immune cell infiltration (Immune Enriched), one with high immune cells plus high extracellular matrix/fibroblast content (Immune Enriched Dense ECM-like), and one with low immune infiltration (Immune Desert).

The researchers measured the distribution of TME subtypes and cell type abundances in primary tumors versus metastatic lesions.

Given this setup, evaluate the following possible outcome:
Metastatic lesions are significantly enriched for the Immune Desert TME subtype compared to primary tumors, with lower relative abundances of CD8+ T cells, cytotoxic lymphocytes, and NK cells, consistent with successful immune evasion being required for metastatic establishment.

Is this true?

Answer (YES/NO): NO